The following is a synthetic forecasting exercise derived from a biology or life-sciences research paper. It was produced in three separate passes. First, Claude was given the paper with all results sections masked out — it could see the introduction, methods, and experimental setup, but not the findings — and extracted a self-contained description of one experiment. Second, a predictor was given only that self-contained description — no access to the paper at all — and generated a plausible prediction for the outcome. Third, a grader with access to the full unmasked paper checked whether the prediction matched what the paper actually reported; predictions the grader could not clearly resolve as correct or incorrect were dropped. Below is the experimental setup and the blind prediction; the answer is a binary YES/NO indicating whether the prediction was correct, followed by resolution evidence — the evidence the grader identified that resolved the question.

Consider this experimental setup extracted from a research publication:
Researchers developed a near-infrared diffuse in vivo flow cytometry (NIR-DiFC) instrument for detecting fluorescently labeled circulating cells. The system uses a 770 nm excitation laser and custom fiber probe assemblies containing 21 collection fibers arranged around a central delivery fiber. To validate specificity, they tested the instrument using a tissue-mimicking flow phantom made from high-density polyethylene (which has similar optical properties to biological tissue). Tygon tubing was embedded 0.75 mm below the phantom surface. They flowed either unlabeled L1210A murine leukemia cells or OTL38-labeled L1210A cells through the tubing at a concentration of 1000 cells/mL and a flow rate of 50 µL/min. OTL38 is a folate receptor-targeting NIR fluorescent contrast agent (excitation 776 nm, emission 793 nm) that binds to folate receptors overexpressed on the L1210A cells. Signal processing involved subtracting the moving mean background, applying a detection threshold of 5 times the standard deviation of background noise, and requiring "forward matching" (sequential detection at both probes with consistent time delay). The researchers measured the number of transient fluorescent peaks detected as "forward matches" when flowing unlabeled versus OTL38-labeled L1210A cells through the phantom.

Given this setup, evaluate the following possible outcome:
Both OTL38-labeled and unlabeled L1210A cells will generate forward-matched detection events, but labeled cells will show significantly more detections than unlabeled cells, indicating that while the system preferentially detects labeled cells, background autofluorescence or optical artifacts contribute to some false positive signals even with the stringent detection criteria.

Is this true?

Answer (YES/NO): NO